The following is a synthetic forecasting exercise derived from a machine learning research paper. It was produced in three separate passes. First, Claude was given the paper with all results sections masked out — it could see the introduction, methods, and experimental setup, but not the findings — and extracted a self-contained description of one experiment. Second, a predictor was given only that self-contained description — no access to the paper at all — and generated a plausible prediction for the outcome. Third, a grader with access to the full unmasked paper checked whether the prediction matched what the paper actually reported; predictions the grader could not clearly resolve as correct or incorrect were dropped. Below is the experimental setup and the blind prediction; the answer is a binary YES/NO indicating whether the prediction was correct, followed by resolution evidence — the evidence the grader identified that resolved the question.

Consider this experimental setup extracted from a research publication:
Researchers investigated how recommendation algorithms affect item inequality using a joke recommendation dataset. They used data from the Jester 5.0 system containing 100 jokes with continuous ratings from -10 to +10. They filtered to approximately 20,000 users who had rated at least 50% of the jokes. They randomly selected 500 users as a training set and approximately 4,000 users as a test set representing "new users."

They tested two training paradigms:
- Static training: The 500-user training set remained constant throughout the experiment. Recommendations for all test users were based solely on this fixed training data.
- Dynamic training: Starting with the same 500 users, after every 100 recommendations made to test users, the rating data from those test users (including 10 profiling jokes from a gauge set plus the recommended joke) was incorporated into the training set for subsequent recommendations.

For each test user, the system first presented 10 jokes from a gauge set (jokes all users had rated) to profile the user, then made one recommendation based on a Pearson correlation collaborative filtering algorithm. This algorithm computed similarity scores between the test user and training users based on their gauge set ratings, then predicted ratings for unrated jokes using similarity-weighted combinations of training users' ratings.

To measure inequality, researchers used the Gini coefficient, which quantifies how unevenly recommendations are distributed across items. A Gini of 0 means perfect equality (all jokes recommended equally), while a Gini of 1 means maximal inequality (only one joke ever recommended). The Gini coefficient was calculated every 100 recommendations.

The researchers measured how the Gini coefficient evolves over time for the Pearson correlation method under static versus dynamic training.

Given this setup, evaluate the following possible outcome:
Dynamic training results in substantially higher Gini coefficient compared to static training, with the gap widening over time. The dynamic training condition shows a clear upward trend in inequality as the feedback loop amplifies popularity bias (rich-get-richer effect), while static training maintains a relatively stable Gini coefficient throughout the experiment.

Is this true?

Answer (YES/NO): NO